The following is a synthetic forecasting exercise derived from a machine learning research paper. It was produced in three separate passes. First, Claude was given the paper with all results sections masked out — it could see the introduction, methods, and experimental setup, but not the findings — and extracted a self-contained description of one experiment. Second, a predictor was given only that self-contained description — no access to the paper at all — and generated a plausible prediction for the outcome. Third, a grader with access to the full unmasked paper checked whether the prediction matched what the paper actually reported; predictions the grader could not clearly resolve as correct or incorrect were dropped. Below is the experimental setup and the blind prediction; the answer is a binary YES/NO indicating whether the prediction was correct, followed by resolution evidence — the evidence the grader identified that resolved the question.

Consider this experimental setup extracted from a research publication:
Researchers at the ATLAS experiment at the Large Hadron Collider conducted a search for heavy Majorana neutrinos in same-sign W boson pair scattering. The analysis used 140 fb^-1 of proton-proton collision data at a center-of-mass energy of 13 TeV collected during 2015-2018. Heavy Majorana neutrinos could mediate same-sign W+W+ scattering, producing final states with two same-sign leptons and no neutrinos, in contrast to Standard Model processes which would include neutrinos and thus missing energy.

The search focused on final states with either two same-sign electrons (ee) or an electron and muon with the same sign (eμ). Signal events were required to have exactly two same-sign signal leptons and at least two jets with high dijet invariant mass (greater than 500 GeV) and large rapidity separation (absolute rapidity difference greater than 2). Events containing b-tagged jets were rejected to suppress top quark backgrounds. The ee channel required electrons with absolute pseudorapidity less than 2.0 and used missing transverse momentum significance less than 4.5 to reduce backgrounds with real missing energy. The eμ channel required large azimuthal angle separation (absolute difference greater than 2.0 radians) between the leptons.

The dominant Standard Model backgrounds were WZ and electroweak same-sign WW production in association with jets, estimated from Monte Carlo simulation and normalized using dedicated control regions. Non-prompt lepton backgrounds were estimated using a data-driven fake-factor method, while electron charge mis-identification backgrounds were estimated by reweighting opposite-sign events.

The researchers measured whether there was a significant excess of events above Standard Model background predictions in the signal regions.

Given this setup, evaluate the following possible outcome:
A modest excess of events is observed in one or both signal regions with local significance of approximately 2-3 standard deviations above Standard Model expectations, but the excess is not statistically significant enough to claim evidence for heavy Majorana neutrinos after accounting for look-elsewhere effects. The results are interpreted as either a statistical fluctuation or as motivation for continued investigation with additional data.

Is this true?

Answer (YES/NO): NO